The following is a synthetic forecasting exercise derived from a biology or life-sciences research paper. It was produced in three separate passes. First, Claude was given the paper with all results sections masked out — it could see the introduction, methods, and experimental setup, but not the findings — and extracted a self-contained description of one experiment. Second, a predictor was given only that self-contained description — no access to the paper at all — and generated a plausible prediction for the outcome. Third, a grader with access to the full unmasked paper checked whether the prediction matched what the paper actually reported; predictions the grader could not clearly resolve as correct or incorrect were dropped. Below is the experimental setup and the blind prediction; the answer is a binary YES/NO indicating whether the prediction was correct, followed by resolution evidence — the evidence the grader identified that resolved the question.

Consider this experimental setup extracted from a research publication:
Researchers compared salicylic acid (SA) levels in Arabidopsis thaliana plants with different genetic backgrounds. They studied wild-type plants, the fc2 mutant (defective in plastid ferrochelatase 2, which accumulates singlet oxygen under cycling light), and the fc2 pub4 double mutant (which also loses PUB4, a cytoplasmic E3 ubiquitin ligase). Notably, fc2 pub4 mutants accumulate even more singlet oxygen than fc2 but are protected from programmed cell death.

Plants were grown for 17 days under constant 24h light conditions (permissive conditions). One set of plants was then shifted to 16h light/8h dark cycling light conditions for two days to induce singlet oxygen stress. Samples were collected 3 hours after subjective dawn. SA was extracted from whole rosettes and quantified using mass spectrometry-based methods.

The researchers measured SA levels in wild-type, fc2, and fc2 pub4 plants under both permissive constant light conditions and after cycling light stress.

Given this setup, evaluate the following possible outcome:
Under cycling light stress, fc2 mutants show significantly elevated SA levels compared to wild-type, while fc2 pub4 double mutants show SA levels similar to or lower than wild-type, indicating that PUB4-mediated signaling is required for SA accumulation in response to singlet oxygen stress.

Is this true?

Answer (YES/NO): NO